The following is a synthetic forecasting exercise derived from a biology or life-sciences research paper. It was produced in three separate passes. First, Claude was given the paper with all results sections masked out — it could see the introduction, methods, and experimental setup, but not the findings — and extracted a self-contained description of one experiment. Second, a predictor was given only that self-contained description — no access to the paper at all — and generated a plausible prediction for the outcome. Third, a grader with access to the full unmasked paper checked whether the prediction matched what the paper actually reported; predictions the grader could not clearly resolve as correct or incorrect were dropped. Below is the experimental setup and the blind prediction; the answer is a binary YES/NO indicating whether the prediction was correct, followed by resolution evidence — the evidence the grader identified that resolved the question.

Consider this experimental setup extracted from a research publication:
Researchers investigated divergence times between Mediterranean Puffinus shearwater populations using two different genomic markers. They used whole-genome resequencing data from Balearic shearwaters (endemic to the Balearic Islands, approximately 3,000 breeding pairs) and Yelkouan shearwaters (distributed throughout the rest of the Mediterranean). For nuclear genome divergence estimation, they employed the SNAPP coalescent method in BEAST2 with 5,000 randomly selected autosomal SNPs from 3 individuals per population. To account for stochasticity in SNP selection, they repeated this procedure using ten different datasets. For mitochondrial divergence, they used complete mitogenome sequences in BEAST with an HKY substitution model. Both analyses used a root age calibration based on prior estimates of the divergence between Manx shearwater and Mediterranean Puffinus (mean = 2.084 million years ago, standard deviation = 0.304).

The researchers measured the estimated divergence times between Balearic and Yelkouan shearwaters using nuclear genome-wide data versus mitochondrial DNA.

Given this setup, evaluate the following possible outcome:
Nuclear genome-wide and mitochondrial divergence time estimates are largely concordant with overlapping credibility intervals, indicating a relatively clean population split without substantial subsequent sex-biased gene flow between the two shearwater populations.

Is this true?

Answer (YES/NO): NO